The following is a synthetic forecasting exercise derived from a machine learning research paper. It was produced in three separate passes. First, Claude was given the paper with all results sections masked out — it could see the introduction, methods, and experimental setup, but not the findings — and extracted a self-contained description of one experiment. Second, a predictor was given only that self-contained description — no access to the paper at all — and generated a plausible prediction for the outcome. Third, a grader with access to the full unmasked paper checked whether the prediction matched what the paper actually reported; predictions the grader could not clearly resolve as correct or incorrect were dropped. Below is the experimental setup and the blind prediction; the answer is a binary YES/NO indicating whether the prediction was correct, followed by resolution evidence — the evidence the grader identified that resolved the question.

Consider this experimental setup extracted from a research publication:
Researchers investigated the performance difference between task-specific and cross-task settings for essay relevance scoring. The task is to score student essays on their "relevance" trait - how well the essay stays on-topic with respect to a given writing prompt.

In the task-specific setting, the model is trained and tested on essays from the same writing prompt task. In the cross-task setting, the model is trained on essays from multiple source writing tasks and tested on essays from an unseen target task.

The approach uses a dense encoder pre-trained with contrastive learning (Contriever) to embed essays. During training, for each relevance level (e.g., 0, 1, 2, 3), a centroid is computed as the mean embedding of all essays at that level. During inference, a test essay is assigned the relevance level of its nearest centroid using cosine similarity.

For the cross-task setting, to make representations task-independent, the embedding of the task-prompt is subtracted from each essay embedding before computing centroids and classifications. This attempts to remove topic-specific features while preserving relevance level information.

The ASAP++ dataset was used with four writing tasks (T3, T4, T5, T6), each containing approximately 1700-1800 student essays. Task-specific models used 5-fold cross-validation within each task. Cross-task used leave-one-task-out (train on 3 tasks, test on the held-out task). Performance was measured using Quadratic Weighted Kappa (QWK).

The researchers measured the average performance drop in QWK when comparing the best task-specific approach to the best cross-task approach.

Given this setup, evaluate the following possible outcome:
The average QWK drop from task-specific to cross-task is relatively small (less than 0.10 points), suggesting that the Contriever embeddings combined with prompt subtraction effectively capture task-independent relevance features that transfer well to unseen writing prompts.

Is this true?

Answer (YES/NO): NO